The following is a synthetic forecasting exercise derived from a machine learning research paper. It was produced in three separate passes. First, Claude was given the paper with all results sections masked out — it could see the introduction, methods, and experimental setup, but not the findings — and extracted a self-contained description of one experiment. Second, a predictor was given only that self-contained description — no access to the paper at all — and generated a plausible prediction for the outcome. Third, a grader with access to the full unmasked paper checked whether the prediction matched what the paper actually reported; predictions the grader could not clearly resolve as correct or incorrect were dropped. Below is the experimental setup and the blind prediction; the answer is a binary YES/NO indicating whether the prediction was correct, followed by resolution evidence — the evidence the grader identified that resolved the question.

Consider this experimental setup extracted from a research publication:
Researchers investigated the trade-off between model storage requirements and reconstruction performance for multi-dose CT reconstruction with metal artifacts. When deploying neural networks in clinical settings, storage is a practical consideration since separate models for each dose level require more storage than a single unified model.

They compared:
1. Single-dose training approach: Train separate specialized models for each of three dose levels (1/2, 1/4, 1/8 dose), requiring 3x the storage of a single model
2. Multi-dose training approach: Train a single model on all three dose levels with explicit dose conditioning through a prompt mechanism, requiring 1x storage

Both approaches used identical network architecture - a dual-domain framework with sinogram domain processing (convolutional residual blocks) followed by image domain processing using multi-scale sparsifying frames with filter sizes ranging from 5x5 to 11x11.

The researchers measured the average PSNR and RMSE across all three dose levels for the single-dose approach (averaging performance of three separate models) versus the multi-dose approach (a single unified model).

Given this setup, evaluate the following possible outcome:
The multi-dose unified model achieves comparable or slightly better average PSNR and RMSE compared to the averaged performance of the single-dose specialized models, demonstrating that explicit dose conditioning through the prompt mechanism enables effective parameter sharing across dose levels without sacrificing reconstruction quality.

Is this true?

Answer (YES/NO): YES